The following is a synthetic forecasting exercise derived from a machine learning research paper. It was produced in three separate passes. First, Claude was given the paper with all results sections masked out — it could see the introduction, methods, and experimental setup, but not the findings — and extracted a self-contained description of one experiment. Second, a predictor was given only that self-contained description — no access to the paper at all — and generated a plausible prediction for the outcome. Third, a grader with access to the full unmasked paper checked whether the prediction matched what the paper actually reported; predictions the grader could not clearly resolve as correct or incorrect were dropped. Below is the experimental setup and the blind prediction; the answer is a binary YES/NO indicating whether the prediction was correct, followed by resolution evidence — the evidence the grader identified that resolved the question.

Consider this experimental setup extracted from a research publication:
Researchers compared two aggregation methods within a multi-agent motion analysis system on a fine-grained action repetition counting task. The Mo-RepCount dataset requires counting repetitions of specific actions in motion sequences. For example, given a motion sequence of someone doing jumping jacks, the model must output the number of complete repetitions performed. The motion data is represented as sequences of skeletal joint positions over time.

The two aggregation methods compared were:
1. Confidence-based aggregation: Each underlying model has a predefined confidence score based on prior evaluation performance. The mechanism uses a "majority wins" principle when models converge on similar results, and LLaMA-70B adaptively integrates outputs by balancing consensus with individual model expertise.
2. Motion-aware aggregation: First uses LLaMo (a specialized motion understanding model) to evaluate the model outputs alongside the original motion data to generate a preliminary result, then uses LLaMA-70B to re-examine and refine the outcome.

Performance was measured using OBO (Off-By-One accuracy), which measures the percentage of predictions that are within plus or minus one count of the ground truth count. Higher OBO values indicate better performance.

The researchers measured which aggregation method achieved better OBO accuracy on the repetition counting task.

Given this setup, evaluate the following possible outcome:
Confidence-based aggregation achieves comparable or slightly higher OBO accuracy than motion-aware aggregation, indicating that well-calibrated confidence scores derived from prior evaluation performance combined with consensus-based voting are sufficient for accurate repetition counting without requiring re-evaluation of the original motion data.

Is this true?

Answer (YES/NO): YES